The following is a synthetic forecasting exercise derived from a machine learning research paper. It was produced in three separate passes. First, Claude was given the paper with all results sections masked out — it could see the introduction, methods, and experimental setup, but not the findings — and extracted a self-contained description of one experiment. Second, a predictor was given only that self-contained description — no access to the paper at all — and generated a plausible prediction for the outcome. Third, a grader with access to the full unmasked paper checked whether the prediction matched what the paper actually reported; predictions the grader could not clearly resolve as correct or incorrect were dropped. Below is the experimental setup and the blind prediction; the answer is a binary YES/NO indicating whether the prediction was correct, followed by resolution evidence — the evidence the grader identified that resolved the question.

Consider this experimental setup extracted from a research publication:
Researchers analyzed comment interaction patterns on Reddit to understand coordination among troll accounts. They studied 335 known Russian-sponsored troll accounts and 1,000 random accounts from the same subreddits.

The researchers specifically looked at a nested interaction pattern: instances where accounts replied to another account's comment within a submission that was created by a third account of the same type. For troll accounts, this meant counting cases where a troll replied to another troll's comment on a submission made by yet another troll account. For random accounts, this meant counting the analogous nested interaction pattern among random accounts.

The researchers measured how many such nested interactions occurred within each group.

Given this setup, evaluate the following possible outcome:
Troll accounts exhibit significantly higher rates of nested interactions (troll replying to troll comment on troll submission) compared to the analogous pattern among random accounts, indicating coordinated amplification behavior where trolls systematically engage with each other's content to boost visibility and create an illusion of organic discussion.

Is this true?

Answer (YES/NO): YES